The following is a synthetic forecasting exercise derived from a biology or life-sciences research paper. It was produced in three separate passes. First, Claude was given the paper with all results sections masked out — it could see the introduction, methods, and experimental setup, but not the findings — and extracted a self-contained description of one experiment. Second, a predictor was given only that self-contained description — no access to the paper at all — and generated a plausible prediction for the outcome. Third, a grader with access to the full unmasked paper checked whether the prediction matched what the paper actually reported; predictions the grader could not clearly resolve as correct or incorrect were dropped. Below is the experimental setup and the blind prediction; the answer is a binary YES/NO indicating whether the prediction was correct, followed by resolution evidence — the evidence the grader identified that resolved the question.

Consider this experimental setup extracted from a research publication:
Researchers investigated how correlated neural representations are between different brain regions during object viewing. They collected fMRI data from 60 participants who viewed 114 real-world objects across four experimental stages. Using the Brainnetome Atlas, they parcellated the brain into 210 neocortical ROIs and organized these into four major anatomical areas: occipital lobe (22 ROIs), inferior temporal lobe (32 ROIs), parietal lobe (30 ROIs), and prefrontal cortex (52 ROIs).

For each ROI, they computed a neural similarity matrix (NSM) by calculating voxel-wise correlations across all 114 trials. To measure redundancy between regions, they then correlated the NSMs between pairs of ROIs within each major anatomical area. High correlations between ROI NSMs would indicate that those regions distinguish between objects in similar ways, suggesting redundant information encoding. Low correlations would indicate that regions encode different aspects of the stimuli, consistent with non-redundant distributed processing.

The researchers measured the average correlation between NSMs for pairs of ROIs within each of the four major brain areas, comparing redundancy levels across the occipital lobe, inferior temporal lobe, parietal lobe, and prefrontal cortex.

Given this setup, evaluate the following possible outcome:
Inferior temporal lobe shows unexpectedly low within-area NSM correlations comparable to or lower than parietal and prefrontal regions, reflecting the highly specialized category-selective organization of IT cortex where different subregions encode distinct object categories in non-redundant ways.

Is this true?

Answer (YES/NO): YES